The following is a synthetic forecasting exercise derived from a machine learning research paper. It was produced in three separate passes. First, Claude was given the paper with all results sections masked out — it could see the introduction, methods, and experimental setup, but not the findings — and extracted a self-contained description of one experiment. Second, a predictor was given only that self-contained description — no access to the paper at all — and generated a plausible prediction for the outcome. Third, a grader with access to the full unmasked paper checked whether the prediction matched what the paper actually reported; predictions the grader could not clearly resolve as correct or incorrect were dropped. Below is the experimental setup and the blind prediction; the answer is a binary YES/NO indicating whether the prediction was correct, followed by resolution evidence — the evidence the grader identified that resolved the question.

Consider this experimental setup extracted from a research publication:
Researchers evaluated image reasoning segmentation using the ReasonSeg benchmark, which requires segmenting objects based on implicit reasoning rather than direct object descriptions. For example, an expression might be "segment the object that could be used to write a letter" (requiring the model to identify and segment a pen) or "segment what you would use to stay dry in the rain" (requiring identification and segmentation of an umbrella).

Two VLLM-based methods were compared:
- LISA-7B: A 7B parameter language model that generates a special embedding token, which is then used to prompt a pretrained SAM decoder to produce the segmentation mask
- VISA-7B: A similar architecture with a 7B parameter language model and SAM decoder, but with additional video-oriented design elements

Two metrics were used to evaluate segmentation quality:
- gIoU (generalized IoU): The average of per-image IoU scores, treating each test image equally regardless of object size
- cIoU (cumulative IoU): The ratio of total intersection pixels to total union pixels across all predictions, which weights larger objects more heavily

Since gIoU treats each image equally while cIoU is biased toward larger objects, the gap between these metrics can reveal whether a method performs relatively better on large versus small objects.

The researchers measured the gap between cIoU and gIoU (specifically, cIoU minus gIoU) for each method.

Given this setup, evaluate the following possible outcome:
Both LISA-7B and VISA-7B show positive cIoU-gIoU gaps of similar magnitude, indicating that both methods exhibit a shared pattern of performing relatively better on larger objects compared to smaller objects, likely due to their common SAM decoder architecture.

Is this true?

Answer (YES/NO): NO